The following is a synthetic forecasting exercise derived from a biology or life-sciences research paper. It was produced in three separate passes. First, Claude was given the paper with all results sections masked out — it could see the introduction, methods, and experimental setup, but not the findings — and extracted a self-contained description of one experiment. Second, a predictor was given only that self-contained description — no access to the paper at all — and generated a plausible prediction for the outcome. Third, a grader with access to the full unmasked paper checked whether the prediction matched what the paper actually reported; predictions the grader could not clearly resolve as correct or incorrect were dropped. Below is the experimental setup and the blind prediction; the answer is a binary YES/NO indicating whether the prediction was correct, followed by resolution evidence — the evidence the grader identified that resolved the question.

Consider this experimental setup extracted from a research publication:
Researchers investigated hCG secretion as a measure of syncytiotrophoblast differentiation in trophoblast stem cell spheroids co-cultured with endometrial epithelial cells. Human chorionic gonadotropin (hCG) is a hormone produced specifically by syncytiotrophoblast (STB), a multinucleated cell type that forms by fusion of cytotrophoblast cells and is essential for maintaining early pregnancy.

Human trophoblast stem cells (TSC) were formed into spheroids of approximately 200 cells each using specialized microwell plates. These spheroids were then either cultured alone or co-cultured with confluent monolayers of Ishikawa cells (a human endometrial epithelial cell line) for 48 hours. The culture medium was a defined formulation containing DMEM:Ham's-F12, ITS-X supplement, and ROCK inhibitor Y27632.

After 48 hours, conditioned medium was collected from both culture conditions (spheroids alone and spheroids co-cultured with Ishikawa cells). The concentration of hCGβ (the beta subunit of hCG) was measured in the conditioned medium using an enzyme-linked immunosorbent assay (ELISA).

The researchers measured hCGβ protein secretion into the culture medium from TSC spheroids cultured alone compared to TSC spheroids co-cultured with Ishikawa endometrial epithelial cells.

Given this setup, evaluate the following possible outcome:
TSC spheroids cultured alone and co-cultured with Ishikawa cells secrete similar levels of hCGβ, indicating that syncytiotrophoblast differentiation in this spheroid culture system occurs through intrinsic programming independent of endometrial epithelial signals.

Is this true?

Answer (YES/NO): NO